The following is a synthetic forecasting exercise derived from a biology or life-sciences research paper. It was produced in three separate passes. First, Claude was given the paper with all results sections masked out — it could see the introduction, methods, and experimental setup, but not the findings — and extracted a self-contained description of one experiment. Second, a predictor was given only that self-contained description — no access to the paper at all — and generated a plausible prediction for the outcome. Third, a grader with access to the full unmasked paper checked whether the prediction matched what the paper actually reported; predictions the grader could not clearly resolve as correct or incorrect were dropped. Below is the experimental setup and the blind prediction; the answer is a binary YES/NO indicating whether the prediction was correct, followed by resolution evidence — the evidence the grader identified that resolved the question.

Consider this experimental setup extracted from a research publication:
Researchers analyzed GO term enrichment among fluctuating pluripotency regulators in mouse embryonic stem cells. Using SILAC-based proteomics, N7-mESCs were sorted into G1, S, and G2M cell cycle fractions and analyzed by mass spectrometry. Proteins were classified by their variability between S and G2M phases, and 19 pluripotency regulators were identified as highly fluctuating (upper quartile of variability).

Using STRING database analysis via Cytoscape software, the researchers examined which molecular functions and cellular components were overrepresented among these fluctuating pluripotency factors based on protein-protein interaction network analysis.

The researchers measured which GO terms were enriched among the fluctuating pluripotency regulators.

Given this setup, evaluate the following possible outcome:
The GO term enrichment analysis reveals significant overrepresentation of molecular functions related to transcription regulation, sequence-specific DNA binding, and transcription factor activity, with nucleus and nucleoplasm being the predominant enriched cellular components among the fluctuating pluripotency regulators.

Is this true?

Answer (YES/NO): NO